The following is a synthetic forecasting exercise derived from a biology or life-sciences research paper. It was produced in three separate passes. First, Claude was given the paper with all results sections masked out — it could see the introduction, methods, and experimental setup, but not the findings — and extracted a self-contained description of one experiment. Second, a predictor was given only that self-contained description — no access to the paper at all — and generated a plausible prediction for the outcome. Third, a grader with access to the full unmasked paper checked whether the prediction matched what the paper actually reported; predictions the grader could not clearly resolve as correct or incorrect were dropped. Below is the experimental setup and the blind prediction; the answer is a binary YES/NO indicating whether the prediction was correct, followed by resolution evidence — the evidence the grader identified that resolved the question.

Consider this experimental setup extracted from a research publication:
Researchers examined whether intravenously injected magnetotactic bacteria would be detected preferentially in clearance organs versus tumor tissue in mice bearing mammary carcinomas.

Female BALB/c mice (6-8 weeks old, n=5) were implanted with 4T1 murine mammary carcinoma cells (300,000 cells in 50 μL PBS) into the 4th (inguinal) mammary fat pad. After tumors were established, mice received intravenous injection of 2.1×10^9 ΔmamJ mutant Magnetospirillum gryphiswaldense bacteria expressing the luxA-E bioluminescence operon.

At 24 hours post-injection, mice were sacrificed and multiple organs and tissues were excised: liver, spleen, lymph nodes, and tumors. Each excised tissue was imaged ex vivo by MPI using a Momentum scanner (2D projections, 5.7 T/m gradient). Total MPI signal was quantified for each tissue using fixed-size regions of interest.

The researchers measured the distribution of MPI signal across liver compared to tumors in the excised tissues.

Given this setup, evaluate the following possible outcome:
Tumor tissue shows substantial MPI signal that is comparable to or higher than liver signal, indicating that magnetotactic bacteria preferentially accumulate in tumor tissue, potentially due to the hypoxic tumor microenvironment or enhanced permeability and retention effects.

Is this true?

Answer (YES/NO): NO